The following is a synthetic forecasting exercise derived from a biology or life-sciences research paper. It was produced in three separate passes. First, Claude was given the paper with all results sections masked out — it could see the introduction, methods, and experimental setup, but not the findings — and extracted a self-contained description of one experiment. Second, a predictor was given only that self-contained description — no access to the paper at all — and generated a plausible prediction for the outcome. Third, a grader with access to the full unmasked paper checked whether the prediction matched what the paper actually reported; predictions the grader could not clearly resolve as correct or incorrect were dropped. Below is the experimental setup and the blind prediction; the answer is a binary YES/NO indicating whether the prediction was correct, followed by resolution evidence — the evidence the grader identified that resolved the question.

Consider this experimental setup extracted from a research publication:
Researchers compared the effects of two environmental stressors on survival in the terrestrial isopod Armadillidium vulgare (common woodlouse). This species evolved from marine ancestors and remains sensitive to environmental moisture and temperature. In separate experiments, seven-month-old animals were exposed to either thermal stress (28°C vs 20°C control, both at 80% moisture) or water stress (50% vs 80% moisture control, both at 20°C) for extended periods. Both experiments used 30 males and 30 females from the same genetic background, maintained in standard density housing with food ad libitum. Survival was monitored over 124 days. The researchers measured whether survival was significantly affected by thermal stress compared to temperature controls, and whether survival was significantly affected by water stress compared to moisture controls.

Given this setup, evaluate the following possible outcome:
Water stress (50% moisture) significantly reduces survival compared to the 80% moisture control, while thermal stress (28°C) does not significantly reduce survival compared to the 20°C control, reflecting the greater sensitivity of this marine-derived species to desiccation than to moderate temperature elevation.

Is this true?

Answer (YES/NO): YES